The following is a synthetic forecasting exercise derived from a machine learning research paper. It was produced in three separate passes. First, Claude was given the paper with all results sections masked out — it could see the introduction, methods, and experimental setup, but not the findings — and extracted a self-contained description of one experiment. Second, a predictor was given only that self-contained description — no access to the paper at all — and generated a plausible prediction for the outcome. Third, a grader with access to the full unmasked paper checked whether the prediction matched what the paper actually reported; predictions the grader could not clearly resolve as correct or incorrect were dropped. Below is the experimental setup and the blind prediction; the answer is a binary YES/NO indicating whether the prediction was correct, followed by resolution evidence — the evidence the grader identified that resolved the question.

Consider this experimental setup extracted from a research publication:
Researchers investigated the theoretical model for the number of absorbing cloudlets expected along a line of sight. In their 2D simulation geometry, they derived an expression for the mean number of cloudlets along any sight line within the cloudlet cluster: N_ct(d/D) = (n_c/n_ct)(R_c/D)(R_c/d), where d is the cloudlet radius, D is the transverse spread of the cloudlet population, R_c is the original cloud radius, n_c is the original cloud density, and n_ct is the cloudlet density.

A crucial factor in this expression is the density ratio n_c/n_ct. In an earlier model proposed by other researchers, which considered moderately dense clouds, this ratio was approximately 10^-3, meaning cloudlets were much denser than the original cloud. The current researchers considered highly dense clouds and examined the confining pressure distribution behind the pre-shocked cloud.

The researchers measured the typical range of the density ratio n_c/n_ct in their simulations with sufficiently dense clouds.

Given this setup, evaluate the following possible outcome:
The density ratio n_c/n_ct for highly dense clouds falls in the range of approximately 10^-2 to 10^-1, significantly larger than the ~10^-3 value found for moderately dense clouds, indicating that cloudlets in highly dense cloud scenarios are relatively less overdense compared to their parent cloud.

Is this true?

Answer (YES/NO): NO